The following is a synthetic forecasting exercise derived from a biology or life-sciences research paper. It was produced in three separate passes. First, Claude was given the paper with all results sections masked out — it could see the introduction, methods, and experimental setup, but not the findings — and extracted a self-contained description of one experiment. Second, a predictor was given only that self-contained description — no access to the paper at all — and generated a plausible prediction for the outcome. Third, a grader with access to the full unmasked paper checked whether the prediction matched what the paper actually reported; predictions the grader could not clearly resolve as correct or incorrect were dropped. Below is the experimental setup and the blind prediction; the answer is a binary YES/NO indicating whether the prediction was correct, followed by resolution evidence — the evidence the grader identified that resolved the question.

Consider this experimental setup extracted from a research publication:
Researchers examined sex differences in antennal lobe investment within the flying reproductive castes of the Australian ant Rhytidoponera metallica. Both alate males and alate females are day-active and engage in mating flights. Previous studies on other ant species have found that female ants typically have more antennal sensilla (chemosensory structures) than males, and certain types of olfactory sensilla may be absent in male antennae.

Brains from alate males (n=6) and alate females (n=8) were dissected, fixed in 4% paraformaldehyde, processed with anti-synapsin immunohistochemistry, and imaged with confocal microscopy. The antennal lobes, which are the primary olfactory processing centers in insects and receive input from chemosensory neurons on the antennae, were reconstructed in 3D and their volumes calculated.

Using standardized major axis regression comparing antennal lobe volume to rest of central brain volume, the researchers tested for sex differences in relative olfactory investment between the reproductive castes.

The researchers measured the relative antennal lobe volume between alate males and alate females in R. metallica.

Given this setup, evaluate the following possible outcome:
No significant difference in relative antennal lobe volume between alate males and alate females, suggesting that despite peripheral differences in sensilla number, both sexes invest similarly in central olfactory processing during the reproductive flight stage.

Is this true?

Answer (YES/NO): YES